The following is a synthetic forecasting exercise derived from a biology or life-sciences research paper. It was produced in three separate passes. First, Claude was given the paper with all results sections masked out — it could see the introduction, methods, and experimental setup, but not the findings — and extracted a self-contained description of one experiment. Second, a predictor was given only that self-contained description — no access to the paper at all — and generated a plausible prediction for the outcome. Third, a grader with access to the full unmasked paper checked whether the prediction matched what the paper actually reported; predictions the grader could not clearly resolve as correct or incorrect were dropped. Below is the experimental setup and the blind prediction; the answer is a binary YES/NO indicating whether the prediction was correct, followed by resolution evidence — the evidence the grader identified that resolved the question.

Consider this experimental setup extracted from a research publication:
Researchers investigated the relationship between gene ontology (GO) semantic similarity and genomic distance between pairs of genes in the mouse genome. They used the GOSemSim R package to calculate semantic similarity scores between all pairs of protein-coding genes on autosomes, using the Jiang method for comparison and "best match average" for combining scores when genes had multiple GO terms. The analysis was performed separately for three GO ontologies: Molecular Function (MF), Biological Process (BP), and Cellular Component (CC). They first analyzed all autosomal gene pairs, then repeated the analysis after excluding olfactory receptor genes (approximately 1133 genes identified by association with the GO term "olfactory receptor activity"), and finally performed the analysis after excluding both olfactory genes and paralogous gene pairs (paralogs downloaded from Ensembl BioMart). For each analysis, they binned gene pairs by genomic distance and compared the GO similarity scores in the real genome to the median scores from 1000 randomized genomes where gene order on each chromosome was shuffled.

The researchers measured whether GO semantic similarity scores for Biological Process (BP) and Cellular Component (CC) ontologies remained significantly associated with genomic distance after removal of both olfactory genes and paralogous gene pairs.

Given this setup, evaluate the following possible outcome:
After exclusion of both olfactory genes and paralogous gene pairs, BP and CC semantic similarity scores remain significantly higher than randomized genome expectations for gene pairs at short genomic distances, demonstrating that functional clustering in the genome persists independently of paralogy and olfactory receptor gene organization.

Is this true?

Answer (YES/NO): NO